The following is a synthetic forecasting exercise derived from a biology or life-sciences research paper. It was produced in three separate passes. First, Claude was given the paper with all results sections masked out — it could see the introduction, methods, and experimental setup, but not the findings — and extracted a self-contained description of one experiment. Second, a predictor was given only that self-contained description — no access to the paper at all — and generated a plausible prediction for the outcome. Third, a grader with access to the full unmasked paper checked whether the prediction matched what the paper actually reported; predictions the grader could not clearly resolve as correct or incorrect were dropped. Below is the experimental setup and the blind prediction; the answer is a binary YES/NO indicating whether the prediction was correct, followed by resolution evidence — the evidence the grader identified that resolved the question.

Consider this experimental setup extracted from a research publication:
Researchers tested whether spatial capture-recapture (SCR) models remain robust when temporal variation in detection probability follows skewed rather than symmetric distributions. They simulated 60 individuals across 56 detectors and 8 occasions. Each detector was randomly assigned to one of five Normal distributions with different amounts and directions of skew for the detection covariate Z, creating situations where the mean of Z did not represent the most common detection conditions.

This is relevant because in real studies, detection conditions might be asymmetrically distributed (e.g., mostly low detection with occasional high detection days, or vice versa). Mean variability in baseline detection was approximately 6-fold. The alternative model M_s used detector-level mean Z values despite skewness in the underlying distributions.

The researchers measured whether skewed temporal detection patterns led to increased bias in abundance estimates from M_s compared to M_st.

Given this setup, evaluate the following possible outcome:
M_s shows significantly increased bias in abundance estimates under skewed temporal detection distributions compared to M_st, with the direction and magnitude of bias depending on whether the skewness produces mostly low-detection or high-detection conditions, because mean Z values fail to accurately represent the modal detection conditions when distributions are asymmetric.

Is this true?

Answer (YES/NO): NO